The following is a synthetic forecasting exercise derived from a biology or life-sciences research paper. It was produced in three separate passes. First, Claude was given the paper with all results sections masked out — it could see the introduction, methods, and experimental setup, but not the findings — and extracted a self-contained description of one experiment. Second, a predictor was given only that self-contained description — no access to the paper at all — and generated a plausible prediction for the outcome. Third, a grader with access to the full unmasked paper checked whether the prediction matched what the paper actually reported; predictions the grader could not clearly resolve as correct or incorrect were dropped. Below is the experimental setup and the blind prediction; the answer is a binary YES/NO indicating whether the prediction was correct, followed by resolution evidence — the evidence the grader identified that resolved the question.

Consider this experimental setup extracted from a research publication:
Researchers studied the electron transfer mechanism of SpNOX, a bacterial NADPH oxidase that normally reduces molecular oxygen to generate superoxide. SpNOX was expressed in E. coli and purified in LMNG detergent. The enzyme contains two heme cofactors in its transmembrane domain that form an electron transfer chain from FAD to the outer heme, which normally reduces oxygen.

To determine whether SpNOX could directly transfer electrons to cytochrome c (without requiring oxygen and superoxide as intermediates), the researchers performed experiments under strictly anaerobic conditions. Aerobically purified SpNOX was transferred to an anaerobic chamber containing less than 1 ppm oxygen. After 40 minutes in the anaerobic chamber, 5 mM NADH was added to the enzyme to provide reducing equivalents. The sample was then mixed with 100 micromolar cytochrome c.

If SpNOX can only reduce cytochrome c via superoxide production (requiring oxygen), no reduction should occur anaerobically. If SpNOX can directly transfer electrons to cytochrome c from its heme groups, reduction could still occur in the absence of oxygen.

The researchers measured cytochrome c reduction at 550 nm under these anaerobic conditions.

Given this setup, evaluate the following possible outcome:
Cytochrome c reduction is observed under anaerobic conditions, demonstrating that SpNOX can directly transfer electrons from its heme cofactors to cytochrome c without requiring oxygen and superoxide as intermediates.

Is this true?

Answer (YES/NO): YES